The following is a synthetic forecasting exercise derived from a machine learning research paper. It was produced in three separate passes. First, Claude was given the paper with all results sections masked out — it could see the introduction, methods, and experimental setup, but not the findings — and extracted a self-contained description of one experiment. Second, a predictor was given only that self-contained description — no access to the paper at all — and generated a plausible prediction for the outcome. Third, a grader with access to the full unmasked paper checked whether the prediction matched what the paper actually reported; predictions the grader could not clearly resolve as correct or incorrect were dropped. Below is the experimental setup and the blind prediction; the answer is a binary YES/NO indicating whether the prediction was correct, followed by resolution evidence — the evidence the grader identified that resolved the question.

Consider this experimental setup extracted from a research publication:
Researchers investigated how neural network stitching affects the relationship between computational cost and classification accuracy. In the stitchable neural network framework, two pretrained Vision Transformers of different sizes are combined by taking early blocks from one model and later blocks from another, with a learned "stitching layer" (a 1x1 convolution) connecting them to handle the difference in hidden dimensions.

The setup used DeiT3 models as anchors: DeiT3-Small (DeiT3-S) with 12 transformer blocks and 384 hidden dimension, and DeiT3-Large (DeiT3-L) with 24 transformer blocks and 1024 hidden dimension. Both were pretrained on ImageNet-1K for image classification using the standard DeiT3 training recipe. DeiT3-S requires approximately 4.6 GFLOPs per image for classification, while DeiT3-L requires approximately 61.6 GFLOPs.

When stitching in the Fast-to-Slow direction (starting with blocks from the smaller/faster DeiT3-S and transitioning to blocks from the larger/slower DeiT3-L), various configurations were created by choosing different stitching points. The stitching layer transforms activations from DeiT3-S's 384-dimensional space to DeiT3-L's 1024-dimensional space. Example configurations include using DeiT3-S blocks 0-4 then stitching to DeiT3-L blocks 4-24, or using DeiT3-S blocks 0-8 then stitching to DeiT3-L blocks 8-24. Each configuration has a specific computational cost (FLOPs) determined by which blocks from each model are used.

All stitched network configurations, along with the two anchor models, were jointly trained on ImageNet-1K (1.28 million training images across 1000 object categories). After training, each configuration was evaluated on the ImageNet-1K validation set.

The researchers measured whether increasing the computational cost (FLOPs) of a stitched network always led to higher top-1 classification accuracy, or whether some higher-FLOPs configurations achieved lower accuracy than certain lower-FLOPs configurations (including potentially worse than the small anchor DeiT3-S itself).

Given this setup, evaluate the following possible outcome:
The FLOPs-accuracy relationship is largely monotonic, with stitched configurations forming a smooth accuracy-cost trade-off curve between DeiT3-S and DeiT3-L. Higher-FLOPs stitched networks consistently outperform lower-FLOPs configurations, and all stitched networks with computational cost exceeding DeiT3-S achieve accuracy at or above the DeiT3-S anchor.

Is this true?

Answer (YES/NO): NO